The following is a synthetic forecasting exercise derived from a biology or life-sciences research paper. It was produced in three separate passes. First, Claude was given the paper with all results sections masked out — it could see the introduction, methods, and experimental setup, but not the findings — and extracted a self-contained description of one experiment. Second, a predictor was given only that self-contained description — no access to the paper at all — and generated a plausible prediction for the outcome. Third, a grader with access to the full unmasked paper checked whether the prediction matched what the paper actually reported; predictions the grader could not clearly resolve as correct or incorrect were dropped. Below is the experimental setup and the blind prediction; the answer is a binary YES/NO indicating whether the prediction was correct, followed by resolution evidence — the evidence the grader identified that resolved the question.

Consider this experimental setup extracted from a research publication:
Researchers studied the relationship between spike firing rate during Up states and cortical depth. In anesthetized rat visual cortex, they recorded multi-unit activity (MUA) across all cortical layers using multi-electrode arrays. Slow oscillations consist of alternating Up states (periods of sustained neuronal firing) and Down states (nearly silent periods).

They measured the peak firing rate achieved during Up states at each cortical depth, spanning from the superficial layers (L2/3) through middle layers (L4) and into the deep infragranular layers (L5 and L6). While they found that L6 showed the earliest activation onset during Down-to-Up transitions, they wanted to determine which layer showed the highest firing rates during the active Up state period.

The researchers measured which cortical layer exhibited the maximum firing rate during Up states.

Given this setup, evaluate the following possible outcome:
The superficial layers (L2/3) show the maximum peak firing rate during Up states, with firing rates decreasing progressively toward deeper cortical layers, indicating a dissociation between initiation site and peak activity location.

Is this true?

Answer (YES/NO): NO